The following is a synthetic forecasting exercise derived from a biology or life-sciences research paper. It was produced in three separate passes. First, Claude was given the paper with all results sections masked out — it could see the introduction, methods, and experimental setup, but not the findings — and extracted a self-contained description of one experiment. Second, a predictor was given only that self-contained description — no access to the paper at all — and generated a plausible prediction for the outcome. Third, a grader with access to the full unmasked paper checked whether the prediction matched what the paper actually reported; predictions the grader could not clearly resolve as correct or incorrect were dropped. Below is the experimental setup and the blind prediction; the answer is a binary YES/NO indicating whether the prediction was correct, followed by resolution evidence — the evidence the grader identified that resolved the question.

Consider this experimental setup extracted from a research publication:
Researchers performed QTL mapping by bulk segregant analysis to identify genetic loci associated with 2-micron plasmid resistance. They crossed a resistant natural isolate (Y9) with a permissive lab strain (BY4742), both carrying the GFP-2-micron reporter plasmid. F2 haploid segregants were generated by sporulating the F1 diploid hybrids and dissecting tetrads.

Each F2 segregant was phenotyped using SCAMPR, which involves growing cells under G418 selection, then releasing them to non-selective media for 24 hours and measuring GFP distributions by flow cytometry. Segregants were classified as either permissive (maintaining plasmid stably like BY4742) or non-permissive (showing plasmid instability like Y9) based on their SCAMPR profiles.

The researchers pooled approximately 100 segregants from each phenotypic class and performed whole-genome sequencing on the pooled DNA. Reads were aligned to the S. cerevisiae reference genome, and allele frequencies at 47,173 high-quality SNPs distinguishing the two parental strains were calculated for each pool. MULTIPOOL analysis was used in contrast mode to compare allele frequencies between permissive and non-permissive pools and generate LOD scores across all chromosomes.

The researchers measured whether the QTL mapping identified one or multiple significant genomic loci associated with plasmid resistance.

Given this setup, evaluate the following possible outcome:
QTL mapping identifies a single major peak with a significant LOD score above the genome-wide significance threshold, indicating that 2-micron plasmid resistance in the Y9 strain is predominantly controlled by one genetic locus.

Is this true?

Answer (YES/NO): NO